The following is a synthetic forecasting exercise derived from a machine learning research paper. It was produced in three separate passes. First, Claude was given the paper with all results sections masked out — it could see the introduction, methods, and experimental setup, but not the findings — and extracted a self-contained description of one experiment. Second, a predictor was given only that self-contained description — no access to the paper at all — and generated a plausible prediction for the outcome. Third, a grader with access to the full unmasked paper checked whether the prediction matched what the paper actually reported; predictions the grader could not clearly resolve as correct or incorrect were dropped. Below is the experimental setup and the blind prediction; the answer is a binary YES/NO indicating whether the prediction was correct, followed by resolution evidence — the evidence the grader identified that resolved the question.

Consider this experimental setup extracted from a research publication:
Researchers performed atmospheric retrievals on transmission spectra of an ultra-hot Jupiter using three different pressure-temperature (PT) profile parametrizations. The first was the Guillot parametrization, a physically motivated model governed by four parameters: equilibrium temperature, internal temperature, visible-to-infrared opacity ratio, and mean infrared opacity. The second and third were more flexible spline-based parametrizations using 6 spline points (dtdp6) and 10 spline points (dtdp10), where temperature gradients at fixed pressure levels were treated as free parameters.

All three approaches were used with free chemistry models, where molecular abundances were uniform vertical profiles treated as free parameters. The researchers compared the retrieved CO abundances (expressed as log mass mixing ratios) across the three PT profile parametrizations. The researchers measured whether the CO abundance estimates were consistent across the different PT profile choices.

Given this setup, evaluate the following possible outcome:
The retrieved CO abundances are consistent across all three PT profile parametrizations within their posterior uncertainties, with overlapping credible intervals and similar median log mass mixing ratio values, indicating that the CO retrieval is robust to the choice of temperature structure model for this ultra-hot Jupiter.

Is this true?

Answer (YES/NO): YES